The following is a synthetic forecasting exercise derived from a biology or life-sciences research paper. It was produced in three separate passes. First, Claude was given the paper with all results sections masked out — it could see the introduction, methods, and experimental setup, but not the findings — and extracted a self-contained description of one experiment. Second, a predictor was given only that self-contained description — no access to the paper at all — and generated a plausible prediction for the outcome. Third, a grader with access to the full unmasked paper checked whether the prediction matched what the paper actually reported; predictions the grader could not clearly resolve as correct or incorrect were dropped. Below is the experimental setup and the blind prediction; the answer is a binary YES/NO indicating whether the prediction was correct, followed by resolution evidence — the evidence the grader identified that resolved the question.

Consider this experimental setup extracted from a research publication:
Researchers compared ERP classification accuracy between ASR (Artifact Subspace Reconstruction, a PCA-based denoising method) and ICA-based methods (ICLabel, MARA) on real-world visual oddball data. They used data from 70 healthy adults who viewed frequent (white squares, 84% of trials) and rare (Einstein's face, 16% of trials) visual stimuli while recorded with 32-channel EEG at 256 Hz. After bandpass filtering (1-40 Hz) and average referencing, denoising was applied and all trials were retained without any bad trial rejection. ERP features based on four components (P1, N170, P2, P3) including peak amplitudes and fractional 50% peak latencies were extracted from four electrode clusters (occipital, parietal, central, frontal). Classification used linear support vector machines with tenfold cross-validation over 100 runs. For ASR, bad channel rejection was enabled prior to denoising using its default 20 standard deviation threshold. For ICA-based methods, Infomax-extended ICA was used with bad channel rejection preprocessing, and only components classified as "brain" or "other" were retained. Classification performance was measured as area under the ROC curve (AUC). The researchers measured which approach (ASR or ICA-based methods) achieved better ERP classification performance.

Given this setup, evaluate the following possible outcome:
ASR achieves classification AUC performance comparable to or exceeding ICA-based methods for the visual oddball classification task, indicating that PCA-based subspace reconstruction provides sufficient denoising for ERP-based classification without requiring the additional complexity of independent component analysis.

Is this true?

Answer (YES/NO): YES